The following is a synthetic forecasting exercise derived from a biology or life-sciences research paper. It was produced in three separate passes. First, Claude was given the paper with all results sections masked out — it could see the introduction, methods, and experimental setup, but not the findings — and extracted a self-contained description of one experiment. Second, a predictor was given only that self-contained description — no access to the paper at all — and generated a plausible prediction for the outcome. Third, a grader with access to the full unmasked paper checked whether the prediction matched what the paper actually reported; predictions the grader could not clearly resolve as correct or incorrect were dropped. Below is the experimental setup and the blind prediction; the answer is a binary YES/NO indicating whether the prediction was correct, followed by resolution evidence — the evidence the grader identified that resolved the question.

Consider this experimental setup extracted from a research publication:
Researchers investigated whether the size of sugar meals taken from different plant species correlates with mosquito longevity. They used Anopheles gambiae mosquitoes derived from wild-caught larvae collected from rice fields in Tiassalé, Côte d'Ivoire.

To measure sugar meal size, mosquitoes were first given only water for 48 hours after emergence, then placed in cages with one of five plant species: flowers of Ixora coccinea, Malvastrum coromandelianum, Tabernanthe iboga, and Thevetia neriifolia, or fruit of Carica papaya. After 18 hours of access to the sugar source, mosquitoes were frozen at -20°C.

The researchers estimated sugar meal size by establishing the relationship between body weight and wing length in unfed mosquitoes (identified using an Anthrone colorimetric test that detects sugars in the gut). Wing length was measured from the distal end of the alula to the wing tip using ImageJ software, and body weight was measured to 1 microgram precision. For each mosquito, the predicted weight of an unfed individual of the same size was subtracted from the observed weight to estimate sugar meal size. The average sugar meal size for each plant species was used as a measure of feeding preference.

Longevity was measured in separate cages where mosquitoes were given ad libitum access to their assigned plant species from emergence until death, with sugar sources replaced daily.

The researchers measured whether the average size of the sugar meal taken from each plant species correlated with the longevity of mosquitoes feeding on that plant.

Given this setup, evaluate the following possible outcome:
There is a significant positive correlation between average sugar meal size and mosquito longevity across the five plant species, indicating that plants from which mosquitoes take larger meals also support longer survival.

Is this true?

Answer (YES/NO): YES